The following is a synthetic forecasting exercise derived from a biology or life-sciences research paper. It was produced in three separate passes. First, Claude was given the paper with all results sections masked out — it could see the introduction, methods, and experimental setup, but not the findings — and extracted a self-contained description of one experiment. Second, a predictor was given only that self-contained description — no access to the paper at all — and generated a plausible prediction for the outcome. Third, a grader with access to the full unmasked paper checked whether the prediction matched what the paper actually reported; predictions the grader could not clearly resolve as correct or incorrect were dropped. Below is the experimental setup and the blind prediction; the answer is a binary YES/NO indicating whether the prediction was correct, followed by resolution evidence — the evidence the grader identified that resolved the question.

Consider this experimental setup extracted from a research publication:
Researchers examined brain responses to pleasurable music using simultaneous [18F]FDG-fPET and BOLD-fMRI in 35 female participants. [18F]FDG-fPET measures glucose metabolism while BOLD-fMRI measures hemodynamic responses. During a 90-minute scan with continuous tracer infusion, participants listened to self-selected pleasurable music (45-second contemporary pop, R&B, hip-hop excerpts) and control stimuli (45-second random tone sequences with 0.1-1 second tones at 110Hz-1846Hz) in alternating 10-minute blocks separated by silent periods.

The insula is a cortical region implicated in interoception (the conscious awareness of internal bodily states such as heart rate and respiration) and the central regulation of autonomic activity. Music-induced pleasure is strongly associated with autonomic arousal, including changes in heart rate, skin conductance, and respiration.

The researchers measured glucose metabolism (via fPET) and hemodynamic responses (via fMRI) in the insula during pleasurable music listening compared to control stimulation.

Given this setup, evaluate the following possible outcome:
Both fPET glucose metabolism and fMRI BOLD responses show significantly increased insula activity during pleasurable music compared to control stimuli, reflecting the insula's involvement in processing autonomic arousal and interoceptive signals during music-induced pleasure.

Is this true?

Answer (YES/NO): YES